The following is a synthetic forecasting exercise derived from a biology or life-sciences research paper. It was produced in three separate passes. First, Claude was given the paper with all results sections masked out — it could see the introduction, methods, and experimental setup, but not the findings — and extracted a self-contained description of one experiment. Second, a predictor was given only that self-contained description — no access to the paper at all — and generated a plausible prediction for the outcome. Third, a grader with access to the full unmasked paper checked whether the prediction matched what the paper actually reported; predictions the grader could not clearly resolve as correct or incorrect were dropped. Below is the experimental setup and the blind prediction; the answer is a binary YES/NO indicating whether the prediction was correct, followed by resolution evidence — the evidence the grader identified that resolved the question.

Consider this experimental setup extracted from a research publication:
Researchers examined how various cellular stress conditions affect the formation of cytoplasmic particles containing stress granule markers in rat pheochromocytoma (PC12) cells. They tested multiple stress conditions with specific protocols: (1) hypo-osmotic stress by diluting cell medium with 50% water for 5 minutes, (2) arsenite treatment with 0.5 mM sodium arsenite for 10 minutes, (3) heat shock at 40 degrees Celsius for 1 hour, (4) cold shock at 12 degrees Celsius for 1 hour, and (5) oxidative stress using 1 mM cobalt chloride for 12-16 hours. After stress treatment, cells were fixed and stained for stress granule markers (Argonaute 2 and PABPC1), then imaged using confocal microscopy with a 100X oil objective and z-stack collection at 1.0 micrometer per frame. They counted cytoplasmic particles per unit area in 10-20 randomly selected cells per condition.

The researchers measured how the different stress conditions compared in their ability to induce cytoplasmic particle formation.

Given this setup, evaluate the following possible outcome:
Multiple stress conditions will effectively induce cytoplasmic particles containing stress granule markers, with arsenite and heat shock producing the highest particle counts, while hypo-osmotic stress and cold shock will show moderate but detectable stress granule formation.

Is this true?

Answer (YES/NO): NO